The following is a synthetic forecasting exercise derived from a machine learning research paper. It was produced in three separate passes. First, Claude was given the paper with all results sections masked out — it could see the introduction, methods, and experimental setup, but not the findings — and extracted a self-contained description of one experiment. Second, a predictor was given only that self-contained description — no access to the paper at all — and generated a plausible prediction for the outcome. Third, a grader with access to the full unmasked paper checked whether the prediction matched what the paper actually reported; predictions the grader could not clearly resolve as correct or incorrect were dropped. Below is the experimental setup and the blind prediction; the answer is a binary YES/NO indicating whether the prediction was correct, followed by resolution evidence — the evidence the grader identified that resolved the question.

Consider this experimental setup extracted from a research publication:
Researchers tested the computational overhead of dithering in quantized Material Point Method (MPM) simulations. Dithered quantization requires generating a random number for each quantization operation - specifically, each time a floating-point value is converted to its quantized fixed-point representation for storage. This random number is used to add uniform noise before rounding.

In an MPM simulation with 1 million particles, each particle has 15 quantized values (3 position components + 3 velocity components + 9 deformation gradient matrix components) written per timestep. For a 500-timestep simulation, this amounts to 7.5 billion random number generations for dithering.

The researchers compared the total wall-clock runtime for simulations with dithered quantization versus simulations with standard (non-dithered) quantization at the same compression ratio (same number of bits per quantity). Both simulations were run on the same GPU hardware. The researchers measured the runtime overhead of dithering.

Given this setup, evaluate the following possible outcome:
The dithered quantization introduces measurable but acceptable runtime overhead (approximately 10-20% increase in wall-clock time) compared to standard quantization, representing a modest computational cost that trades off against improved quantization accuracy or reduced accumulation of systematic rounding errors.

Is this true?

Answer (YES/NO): NO